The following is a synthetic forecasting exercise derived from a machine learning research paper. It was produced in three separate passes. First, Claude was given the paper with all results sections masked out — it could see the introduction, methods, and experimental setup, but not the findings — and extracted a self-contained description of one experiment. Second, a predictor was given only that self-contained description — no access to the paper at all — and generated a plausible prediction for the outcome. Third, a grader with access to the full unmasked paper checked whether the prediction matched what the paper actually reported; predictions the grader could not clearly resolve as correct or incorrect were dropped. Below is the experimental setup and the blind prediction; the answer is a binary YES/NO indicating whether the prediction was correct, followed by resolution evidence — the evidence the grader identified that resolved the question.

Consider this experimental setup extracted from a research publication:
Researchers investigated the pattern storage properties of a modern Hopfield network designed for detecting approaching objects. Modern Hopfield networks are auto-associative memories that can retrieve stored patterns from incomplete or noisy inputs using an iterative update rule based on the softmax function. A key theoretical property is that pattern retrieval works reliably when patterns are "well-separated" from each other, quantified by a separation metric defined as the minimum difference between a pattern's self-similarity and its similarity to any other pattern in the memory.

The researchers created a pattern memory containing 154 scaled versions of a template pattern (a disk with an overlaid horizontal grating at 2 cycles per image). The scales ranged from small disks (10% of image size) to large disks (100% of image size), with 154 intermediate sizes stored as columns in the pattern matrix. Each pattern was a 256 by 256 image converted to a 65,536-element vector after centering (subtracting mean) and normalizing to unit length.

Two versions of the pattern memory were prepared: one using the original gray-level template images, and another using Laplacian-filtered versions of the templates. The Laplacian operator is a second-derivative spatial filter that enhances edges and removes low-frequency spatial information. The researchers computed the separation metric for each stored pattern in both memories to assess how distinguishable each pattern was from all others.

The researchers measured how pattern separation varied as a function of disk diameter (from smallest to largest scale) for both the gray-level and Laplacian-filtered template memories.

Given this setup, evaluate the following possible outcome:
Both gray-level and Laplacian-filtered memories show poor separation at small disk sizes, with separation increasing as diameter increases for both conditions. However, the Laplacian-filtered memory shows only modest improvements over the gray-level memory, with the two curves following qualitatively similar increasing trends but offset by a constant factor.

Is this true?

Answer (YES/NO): NO